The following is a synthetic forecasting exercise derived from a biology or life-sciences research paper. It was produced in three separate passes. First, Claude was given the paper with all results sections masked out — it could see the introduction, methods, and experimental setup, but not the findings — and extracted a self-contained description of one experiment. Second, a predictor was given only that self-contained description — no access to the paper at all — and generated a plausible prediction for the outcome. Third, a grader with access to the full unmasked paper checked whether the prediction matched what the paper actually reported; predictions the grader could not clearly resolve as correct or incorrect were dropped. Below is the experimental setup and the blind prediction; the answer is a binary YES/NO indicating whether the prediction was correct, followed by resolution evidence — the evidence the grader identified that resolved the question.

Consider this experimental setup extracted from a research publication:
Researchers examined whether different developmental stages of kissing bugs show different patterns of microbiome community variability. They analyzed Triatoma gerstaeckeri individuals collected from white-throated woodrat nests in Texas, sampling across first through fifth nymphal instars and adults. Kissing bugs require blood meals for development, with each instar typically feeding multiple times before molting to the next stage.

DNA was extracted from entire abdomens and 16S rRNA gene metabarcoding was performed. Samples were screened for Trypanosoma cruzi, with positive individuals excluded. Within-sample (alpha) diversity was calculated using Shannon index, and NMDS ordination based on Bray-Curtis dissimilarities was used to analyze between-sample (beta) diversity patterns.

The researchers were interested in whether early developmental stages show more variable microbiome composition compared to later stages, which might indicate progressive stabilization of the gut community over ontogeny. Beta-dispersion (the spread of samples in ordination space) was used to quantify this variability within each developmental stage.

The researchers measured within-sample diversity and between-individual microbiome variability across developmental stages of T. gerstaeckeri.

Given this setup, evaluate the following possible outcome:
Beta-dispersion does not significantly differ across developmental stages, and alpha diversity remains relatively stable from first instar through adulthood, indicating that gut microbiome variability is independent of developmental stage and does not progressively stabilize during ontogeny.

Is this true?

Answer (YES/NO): NO